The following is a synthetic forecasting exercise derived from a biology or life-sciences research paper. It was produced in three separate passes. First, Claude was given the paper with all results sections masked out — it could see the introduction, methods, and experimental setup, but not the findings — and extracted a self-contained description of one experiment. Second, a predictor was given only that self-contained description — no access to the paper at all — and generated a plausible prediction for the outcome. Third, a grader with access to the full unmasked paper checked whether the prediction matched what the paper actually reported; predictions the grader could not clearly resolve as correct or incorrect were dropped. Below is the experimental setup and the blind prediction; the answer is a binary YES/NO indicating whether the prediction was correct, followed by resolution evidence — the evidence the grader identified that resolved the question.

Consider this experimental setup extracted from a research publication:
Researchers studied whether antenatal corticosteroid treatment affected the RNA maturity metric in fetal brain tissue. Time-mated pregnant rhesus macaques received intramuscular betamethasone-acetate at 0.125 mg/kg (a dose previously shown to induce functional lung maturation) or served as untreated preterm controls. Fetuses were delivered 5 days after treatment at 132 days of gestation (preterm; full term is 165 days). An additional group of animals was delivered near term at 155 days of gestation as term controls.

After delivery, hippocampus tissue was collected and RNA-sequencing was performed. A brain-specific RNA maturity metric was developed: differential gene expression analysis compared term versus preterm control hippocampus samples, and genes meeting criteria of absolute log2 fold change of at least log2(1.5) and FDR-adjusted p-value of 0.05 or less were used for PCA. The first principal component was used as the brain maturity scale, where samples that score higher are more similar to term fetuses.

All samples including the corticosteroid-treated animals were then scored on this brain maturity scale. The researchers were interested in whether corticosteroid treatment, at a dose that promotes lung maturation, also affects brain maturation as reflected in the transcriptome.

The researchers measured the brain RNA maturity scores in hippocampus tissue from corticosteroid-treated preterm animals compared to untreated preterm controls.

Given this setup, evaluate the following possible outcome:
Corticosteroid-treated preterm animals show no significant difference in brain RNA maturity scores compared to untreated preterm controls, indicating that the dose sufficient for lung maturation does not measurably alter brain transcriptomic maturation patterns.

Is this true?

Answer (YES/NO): YES